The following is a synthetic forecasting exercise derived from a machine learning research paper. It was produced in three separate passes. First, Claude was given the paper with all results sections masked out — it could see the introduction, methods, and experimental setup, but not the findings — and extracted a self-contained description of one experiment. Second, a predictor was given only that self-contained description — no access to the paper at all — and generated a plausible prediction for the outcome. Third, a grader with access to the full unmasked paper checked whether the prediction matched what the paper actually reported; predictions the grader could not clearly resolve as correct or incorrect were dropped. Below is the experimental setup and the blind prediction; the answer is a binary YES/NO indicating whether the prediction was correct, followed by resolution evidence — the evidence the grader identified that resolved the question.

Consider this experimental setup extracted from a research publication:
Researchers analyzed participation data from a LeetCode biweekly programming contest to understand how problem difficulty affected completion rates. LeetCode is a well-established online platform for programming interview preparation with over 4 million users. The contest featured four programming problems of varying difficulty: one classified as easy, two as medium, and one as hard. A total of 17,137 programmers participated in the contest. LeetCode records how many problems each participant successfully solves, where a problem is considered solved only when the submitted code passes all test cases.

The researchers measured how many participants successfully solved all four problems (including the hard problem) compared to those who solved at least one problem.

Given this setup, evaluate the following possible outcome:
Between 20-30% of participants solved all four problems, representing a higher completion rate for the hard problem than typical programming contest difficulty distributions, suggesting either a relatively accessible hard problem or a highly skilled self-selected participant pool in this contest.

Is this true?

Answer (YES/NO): NO